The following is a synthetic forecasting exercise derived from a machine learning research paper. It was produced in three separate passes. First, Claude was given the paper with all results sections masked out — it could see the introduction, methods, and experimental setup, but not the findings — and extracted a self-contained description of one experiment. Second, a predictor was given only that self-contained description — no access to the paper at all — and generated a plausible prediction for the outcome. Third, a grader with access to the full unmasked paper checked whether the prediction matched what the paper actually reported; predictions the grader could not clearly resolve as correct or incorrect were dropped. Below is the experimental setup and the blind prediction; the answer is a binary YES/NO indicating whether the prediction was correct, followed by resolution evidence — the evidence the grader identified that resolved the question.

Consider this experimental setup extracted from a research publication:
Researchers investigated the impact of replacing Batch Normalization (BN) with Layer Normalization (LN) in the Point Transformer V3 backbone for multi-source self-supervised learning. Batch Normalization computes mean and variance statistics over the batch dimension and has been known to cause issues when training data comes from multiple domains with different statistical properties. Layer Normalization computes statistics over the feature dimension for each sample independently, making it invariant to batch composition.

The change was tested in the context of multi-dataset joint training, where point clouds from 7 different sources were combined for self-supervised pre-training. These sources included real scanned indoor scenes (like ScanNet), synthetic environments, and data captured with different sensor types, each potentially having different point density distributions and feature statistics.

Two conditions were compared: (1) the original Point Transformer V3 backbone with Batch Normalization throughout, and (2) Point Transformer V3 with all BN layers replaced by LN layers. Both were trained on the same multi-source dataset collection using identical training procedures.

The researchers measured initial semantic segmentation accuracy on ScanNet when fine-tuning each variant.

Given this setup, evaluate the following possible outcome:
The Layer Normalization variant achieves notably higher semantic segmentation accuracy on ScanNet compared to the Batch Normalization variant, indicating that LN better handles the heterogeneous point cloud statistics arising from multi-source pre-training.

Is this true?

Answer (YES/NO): NO